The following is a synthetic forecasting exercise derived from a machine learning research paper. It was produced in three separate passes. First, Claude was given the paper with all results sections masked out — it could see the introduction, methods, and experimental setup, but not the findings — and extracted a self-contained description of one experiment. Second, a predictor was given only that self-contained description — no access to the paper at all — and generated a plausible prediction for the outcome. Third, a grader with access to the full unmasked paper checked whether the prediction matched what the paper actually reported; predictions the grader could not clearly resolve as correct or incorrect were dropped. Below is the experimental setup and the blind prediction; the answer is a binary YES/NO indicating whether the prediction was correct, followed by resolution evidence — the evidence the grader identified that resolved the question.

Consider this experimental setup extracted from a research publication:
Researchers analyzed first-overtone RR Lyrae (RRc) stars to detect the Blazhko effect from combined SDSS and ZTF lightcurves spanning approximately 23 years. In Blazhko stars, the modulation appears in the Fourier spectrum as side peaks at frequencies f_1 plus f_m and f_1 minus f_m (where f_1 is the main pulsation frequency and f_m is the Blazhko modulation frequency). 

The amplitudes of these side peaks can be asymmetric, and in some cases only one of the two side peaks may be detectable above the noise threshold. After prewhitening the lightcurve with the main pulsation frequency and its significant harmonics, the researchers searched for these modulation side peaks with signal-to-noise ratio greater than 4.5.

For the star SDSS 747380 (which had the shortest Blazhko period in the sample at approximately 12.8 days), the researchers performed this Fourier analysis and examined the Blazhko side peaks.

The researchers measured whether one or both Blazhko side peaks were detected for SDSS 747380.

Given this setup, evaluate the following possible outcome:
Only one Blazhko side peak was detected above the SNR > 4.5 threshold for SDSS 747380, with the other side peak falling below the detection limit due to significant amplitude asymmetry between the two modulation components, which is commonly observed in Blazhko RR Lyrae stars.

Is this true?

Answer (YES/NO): YES